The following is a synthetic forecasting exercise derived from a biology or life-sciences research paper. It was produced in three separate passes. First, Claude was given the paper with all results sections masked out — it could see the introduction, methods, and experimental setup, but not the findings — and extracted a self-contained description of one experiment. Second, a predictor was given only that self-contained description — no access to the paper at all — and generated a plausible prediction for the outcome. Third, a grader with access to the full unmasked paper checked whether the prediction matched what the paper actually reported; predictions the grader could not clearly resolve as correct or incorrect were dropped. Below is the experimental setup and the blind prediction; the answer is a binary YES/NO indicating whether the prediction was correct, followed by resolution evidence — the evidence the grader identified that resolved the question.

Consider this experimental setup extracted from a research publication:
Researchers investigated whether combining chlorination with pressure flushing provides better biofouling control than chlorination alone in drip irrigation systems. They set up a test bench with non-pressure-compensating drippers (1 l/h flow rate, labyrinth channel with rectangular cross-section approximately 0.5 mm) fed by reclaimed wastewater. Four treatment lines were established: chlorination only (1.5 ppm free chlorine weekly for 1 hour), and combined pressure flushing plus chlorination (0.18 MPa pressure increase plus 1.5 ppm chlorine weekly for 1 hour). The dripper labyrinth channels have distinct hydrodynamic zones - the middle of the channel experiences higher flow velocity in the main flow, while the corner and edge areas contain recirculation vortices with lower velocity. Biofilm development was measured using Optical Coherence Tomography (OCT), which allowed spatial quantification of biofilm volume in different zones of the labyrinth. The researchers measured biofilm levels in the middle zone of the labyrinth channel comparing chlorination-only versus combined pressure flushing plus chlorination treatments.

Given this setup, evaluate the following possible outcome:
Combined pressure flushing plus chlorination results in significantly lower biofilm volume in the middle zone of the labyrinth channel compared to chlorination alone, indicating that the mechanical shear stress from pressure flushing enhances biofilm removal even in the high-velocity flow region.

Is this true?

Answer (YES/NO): YES